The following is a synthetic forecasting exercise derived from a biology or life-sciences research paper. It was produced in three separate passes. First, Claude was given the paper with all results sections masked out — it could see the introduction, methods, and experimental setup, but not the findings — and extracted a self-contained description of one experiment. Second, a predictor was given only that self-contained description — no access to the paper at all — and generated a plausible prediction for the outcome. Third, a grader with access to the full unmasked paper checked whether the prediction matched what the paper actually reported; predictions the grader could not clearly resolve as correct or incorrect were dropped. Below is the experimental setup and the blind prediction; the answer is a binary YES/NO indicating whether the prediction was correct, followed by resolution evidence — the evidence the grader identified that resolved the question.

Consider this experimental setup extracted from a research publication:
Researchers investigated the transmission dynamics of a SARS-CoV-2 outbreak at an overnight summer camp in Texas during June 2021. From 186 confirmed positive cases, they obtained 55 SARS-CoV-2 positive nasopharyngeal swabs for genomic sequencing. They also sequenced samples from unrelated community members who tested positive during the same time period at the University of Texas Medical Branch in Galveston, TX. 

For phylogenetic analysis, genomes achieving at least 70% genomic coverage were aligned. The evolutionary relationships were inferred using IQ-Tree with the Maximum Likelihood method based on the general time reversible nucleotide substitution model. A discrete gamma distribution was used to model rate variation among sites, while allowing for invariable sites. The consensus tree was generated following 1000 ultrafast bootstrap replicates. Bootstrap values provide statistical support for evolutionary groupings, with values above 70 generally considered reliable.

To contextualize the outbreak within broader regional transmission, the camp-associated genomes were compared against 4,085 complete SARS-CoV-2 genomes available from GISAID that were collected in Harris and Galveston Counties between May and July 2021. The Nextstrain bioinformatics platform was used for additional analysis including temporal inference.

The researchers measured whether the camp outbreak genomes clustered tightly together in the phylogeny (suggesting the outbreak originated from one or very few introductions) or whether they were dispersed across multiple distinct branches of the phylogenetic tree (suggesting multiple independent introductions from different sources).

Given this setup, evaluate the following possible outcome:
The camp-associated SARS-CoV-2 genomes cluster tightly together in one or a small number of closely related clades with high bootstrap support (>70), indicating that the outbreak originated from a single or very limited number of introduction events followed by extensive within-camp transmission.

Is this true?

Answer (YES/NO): YES